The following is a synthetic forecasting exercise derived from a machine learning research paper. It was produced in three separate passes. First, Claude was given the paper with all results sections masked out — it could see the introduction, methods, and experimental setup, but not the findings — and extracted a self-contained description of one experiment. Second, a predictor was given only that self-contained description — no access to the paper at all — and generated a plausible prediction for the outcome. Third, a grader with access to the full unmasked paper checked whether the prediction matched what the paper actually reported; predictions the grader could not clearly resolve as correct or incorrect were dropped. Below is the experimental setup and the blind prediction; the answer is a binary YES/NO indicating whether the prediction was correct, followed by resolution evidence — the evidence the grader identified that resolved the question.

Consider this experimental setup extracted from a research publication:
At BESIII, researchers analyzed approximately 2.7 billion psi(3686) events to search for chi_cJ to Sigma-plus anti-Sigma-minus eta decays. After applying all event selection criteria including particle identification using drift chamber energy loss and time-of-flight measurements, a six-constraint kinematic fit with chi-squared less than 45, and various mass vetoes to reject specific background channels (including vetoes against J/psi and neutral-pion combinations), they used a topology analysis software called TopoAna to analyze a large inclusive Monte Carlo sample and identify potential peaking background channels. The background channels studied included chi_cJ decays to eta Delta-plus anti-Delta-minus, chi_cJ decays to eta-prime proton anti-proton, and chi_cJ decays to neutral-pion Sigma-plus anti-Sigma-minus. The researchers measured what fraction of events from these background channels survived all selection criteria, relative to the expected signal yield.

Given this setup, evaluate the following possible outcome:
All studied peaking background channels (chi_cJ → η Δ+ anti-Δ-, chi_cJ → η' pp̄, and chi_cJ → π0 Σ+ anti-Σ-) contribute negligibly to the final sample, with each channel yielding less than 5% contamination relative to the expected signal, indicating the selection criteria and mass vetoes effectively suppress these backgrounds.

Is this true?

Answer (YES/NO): YES